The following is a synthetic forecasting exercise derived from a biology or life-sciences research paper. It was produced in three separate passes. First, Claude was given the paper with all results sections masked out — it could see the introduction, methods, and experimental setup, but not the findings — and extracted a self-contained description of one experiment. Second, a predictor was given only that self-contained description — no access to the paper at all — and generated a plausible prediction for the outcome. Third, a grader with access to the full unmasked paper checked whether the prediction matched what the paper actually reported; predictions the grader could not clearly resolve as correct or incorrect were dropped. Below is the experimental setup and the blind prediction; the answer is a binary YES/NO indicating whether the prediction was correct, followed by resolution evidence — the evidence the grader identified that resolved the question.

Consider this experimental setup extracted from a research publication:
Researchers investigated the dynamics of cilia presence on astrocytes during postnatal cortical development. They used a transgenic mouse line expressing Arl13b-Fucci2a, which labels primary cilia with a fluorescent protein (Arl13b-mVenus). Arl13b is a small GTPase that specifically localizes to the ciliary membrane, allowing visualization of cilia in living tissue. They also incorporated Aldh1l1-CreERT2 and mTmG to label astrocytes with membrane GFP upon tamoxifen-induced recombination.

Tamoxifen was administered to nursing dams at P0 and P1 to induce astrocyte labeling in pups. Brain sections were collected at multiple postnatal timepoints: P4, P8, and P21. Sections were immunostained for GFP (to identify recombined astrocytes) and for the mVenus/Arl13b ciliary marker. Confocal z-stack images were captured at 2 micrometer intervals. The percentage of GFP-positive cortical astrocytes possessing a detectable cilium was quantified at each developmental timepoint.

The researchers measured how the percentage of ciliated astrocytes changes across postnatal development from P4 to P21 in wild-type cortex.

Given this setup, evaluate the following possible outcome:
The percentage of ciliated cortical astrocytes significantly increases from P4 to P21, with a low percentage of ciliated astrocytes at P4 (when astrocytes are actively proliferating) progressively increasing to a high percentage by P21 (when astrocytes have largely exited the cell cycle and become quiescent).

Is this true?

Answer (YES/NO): NO